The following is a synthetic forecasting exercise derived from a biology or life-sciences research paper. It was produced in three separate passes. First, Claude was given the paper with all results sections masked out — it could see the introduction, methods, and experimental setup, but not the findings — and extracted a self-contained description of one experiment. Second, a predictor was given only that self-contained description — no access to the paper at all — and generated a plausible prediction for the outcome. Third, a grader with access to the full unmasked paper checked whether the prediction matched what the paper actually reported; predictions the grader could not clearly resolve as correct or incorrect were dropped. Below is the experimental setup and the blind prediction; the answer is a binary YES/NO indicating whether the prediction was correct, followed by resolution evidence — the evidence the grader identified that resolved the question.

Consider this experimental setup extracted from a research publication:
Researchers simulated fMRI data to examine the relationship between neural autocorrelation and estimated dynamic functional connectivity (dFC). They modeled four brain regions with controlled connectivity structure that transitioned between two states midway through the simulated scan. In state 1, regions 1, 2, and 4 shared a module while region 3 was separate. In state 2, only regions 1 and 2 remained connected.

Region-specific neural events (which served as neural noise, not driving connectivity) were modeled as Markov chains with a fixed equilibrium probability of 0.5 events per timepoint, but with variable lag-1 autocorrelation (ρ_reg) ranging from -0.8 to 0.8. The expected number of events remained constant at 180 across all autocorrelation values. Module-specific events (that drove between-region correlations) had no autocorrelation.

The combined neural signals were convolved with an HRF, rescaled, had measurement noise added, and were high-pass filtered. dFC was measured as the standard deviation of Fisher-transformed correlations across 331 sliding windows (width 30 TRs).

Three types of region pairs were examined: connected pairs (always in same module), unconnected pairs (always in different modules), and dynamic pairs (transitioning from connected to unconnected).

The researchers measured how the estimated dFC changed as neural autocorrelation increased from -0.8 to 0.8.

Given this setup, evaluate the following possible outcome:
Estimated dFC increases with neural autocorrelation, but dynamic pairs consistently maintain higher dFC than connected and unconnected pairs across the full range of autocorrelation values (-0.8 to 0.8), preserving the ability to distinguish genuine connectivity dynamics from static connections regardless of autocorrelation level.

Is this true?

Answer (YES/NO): NO